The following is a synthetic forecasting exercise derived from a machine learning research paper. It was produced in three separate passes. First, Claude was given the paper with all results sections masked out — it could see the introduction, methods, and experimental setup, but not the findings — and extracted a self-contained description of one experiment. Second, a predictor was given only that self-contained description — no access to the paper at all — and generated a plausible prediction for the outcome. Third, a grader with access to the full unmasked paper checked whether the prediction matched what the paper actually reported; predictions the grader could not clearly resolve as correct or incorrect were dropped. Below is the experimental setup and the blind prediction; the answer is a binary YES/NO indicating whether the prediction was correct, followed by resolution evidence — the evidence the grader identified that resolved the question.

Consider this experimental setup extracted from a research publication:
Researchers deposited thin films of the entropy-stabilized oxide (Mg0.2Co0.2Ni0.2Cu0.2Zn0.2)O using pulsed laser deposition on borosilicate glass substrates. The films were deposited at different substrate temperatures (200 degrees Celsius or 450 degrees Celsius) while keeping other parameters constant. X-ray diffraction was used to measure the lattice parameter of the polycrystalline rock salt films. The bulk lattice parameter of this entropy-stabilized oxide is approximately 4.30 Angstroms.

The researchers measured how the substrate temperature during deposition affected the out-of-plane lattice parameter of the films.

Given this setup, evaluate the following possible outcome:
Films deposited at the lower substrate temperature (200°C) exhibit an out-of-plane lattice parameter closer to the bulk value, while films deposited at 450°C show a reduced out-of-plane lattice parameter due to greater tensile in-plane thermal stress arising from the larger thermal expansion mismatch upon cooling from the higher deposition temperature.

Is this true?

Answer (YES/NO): NO